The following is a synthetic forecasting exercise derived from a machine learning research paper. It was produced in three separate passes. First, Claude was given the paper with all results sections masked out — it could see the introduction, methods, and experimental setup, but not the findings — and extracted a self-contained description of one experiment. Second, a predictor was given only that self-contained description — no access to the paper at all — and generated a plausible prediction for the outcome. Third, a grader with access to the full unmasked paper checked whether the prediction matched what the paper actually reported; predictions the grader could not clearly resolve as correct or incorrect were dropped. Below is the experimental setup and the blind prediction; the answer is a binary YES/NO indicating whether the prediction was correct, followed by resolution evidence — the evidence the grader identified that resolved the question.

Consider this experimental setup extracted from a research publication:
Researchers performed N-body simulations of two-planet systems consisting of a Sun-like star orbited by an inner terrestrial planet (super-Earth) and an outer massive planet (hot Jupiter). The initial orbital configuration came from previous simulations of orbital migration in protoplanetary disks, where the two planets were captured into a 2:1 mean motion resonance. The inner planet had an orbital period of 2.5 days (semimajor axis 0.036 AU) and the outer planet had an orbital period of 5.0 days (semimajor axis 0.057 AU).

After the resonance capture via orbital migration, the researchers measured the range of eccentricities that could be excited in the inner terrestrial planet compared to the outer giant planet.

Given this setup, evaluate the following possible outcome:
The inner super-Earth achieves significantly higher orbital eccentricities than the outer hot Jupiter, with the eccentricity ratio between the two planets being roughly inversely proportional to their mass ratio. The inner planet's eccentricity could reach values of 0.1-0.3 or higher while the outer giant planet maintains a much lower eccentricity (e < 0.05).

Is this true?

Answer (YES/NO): NO